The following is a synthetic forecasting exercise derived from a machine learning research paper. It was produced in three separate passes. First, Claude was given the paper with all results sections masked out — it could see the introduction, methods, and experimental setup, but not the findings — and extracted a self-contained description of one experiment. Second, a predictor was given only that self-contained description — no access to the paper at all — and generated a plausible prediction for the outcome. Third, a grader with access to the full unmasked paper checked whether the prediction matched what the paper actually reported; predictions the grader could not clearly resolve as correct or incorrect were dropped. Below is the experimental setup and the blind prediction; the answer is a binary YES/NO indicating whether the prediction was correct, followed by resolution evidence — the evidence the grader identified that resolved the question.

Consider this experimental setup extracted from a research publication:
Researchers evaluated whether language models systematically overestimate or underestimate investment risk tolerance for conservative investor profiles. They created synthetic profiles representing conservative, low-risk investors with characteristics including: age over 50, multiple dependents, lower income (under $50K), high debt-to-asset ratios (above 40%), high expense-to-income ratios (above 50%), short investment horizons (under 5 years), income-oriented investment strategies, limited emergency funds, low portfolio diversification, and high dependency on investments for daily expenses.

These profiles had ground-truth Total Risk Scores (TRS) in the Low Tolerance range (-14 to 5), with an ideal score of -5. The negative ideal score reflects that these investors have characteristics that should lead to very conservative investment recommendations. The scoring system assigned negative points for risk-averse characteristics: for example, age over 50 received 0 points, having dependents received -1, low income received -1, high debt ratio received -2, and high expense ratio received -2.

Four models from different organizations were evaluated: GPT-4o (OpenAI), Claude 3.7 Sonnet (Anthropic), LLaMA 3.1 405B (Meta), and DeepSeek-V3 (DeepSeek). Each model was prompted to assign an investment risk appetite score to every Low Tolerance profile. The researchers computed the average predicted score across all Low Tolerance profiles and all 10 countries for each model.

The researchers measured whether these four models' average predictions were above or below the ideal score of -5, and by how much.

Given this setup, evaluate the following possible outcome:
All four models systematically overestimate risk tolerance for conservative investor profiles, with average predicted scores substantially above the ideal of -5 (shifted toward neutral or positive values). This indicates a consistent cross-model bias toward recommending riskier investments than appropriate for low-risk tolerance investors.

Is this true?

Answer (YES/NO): YES